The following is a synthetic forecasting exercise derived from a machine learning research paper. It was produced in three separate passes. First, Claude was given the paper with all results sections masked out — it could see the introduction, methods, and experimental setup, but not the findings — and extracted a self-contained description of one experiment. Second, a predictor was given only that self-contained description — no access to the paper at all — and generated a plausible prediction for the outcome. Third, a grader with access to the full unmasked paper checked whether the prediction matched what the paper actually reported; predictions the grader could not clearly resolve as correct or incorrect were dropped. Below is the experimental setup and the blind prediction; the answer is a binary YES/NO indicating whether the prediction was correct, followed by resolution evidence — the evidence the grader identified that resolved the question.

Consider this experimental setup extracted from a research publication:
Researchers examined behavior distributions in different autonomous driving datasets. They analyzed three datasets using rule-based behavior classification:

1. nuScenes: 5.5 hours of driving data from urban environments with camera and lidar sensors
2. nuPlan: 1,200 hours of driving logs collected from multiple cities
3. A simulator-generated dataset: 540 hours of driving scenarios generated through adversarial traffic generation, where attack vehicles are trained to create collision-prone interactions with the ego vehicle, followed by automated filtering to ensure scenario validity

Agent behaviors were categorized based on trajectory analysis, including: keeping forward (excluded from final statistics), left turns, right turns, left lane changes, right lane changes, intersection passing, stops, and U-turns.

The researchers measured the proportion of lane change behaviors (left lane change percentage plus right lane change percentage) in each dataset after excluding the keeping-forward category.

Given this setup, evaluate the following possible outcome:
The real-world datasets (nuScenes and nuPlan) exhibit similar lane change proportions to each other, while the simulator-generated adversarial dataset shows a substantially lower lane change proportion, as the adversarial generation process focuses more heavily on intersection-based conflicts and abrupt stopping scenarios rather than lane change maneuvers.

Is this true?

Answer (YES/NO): NO